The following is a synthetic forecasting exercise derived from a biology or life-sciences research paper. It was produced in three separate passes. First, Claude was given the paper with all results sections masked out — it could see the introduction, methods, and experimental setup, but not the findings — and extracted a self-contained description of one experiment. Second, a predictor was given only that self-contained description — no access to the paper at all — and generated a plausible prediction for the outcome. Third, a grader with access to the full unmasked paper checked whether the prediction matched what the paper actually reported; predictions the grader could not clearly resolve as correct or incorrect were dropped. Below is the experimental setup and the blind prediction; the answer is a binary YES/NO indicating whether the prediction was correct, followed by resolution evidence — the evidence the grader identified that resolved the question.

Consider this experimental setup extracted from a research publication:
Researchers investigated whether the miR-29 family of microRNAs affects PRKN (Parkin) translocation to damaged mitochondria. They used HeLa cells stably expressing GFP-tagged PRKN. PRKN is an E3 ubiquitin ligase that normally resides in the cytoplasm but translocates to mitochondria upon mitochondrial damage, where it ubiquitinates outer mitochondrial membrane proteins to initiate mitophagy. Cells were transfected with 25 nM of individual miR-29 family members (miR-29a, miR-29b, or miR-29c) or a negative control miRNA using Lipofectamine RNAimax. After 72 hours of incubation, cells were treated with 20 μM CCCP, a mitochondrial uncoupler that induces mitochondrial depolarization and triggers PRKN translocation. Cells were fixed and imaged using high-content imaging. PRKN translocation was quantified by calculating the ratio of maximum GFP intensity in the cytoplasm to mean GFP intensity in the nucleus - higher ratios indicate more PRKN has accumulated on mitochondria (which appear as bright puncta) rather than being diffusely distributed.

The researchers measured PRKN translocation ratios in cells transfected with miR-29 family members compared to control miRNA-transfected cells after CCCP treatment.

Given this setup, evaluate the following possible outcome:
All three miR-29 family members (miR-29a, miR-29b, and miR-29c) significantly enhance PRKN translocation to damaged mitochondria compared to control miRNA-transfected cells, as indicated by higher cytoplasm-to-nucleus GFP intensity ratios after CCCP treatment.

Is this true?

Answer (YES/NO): NO